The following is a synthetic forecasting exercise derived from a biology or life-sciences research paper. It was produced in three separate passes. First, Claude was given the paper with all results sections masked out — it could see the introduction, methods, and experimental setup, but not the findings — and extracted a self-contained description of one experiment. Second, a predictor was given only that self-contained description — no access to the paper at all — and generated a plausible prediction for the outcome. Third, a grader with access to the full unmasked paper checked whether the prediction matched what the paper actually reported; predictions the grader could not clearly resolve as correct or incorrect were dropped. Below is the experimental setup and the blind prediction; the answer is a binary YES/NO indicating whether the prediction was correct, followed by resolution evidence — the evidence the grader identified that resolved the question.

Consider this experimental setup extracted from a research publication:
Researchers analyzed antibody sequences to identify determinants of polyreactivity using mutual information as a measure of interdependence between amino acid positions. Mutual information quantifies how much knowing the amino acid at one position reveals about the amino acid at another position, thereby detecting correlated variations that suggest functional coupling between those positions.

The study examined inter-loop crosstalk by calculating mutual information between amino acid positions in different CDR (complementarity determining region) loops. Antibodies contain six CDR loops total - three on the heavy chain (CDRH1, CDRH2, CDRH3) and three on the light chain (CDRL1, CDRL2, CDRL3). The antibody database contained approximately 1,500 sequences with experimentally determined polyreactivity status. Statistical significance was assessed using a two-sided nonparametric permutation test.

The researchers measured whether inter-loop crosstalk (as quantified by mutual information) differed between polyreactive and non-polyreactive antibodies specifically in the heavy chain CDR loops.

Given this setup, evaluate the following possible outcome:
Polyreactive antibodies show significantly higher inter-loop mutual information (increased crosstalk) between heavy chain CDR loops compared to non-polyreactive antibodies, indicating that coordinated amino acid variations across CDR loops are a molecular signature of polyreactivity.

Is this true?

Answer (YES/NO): YES